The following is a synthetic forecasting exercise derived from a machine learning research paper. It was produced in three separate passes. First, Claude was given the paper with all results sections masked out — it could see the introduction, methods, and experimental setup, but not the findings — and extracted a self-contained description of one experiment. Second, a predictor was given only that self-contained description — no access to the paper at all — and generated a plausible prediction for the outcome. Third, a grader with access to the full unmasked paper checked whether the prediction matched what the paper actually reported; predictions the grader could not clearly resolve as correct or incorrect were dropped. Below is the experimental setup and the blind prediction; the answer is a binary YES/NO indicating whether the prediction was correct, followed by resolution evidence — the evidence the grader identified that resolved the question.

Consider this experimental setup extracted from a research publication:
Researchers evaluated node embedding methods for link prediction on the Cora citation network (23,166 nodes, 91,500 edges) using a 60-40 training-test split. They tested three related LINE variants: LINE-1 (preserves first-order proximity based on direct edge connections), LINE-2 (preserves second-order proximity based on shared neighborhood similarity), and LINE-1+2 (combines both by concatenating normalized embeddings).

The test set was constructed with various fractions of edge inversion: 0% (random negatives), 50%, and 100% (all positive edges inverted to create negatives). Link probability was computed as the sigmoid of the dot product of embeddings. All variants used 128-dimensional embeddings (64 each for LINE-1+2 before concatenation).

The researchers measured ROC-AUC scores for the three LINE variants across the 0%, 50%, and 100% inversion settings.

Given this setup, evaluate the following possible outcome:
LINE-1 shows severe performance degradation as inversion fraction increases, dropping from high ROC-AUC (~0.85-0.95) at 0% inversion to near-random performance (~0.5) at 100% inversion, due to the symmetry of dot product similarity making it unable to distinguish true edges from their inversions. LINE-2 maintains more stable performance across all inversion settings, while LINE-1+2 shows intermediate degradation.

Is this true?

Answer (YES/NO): NO